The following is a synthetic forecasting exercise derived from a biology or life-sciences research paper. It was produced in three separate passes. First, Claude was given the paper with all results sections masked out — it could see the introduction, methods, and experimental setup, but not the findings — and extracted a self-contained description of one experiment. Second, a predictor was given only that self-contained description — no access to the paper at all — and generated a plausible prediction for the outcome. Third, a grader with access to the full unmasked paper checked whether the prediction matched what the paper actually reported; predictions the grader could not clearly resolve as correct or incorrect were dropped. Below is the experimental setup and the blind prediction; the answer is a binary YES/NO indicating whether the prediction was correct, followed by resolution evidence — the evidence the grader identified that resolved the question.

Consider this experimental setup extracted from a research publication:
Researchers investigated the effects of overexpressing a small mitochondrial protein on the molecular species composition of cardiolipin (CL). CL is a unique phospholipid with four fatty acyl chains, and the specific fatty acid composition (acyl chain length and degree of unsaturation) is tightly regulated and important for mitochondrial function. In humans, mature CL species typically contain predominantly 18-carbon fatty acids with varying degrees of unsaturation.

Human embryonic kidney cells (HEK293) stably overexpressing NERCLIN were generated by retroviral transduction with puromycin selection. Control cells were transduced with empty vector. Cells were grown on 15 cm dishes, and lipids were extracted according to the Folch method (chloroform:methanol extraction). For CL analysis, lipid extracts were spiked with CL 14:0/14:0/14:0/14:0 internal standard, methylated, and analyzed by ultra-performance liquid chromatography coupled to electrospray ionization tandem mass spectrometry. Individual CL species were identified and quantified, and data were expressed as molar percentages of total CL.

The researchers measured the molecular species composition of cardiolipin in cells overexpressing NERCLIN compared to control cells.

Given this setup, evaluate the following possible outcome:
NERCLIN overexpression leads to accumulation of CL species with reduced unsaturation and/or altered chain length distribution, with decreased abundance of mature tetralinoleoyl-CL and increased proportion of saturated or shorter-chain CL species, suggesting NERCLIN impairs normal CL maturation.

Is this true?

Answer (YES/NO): NO